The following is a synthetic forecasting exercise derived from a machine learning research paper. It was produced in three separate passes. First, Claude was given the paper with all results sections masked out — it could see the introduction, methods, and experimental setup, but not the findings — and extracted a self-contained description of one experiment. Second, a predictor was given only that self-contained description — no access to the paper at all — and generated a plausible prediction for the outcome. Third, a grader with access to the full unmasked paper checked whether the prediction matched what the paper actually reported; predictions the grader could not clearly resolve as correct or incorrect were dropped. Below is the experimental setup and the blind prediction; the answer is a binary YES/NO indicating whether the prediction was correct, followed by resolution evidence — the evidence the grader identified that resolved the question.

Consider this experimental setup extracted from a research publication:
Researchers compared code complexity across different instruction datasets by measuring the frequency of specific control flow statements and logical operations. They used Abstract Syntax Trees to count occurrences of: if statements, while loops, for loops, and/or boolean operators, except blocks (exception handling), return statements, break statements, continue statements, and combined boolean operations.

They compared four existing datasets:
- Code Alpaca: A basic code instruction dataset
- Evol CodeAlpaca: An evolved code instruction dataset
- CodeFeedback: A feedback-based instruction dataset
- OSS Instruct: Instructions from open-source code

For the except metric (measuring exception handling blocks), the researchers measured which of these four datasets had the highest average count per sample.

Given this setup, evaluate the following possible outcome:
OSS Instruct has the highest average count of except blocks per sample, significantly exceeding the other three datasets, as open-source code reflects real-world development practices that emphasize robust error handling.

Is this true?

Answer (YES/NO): NO